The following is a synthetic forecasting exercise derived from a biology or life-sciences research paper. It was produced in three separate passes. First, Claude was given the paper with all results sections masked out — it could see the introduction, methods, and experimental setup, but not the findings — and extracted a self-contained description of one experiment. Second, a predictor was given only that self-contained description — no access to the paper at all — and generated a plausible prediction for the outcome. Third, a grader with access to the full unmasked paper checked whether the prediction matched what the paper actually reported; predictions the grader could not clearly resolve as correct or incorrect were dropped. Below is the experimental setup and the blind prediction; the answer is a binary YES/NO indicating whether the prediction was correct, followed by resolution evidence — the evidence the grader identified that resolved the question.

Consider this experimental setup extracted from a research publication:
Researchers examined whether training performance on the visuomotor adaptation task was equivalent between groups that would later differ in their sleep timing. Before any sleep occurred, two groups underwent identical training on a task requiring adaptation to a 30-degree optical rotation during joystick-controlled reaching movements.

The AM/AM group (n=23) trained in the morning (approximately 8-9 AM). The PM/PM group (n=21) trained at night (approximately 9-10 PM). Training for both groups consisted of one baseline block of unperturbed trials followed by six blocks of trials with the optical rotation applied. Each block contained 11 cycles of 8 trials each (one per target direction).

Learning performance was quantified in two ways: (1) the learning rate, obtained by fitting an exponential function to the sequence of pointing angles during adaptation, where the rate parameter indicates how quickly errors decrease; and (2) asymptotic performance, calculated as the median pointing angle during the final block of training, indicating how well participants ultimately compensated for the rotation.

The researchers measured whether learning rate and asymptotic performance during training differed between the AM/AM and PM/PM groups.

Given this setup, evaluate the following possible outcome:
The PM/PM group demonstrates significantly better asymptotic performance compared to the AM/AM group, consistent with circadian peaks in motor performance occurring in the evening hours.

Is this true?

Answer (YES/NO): NO